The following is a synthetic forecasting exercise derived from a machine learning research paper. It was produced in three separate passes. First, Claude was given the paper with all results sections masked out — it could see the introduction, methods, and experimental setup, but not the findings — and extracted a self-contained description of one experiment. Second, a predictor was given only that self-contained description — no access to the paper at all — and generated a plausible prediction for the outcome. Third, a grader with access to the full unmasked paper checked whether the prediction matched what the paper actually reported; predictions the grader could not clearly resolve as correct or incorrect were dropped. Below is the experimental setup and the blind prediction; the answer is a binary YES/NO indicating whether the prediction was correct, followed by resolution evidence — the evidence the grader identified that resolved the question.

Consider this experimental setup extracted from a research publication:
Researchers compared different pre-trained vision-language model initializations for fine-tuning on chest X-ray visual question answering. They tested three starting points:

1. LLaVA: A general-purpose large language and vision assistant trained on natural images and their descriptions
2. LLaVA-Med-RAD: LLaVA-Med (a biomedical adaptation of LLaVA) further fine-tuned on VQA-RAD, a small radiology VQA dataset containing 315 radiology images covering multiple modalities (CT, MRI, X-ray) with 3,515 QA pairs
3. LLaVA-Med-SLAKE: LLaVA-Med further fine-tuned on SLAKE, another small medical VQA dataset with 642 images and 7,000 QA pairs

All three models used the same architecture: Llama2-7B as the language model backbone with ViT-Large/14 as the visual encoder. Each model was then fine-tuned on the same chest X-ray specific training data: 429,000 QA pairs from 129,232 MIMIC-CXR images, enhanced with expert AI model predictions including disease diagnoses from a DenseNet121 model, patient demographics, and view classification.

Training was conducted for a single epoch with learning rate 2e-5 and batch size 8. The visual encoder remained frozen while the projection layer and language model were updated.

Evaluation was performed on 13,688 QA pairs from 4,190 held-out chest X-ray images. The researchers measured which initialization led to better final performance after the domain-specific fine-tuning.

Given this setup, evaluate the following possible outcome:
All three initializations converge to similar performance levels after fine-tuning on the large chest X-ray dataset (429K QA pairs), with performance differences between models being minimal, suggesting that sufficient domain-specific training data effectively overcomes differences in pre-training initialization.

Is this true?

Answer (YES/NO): YES